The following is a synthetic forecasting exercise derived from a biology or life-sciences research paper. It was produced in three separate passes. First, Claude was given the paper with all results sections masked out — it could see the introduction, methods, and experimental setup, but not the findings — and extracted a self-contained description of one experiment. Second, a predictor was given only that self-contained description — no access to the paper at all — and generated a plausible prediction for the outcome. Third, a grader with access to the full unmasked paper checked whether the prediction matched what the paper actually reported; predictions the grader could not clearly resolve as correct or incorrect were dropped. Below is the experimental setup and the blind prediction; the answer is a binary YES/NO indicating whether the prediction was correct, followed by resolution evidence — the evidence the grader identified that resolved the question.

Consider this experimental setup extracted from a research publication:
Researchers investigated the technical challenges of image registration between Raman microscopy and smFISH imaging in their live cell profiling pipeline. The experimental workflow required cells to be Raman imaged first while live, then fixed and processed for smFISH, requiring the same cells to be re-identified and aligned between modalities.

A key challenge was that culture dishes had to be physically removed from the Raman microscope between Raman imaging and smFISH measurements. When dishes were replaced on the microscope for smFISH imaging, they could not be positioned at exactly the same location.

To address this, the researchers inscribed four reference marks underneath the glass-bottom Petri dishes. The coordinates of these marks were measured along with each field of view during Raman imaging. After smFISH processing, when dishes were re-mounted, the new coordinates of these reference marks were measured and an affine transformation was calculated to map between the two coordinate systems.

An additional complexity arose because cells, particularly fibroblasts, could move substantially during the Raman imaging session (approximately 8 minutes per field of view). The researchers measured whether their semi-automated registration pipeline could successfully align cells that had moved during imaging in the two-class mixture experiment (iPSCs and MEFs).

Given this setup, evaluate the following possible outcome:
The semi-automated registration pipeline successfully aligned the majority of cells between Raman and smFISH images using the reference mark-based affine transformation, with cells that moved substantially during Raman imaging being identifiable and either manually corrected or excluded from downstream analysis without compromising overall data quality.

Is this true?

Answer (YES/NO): NO